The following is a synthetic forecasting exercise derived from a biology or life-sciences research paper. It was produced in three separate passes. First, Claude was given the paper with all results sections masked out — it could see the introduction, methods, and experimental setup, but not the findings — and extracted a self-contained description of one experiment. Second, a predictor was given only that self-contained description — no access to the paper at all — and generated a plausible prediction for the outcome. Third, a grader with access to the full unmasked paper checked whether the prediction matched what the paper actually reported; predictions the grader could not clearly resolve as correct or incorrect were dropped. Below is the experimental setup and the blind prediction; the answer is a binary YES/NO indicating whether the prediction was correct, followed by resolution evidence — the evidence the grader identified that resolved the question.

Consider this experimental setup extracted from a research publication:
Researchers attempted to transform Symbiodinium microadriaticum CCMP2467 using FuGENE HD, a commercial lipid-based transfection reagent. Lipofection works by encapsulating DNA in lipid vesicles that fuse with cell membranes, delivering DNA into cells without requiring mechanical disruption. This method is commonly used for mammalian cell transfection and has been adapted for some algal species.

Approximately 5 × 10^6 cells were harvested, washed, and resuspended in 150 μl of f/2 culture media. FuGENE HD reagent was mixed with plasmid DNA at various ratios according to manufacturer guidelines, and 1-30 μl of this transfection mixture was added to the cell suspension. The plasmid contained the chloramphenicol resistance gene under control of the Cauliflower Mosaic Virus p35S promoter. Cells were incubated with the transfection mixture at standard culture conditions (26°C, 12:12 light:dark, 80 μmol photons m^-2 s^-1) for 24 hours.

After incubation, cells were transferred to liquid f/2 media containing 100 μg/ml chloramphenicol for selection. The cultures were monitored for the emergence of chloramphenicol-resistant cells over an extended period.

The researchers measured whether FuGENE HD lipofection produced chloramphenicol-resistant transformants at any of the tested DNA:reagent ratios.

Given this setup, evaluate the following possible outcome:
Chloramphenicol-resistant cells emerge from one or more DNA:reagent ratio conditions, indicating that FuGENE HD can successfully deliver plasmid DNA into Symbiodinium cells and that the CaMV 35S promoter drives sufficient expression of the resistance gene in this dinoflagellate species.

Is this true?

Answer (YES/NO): NO